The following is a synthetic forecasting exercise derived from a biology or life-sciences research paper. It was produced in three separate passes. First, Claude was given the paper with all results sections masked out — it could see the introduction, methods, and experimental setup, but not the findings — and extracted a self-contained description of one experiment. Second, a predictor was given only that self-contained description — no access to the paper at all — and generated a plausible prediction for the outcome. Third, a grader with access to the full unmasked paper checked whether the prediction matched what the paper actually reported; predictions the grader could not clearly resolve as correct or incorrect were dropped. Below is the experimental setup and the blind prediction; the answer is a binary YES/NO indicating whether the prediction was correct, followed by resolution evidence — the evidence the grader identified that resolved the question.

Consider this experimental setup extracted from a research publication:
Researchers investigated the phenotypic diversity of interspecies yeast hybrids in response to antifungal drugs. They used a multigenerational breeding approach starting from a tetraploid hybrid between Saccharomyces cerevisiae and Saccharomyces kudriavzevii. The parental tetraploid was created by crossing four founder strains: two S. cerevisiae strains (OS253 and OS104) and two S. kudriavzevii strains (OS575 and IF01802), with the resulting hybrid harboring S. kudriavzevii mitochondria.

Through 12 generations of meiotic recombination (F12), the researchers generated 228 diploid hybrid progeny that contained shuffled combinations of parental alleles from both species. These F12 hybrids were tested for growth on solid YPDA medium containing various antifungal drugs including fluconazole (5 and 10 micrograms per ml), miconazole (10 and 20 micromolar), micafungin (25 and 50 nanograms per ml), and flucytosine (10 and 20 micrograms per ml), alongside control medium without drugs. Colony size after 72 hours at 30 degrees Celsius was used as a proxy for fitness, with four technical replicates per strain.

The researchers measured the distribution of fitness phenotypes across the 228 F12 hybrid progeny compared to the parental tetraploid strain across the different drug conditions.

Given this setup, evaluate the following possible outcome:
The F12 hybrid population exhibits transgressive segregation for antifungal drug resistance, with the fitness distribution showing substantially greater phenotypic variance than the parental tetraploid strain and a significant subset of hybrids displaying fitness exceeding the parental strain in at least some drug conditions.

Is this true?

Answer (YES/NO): YES